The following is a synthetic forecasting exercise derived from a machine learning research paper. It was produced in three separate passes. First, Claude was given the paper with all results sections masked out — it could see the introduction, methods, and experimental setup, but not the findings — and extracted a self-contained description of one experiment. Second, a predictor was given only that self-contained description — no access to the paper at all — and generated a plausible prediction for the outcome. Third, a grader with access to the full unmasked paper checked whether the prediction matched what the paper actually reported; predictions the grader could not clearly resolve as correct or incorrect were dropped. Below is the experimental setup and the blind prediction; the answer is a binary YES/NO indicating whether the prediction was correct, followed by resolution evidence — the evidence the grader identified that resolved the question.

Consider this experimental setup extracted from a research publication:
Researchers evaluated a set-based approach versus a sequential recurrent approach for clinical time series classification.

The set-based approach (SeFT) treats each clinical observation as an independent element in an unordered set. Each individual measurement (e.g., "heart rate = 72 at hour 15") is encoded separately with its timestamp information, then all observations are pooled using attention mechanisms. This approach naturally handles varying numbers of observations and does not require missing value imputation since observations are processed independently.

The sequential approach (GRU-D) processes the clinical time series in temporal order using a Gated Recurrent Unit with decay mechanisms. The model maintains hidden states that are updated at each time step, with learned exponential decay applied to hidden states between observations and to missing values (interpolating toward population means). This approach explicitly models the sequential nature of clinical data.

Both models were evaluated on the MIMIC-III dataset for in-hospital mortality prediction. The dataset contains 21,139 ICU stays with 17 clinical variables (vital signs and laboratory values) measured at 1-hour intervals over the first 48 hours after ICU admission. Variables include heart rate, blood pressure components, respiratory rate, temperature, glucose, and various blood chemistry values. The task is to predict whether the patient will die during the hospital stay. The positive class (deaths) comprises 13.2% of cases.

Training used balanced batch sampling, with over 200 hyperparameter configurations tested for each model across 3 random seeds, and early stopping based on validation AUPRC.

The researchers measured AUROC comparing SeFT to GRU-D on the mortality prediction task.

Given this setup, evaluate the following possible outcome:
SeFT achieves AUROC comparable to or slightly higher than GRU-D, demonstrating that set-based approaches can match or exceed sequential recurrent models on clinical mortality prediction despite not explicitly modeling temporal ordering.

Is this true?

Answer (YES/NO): NO